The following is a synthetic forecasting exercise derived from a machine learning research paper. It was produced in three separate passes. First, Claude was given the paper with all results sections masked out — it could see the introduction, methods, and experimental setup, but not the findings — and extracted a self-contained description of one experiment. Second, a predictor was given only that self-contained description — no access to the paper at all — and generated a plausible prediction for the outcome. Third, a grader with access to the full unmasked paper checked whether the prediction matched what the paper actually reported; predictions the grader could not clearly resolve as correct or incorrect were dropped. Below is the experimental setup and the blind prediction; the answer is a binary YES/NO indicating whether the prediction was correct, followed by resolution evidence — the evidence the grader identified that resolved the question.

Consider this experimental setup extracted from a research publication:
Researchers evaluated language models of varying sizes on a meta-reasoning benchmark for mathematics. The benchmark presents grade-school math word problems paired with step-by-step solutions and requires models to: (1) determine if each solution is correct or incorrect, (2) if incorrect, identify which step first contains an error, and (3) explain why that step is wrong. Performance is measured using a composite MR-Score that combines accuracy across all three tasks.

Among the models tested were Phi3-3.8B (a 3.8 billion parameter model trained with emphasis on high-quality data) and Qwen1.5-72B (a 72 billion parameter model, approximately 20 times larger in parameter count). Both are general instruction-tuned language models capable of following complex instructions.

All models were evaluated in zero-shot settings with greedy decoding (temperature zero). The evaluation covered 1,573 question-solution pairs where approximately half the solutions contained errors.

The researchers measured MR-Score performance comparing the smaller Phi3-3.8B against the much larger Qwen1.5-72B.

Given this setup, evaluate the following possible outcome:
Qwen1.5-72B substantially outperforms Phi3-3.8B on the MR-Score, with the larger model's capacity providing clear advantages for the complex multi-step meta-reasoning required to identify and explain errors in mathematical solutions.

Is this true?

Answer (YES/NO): NO